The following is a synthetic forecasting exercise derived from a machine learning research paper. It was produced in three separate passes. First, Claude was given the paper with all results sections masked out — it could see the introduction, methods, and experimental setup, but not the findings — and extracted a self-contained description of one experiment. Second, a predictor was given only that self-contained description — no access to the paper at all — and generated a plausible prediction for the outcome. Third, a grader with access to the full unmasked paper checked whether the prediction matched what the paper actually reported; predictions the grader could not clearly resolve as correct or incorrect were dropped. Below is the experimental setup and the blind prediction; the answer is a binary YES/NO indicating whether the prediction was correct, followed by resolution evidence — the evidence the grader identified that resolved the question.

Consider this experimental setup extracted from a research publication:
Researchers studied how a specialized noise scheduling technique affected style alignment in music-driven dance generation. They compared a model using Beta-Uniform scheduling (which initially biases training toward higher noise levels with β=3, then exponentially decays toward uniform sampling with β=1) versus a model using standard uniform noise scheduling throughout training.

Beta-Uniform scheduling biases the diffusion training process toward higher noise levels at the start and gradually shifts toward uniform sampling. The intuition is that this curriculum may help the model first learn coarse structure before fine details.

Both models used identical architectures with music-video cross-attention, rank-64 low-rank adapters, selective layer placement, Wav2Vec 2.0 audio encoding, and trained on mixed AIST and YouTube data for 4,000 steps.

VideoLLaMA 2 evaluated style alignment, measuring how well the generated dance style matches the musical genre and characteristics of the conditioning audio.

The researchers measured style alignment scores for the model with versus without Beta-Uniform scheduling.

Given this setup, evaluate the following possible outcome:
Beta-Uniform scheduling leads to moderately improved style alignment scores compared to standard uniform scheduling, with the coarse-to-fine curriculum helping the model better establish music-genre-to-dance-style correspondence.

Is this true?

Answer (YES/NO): NO